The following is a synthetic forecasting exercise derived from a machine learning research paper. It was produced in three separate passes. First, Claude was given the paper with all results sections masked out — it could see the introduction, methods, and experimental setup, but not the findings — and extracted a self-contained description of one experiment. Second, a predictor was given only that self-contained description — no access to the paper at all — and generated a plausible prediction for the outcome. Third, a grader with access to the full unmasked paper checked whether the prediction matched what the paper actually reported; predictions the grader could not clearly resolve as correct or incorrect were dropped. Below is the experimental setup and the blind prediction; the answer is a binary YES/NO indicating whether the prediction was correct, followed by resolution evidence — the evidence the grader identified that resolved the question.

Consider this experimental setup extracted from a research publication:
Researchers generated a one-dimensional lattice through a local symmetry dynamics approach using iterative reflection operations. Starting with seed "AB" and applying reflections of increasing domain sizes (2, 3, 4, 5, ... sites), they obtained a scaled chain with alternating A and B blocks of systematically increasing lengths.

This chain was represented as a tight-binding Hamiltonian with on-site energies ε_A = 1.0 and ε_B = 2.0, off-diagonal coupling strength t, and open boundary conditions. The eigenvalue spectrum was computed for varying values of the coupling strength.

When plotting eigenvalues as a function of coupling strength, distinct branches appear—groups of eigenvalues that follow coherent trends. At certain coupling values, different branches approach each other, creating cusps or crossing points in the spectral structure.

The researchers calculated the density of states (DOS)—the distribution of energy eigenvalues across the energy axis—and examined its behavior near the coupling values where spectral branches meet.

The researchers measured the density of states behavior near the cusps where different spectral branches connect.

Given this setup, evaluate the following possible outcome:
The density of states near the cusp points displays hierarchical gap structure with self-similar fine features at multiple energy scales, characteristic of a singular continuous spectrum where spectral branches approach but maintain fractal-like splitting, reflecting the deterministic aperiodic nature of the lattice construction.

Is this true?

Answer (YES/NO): NO